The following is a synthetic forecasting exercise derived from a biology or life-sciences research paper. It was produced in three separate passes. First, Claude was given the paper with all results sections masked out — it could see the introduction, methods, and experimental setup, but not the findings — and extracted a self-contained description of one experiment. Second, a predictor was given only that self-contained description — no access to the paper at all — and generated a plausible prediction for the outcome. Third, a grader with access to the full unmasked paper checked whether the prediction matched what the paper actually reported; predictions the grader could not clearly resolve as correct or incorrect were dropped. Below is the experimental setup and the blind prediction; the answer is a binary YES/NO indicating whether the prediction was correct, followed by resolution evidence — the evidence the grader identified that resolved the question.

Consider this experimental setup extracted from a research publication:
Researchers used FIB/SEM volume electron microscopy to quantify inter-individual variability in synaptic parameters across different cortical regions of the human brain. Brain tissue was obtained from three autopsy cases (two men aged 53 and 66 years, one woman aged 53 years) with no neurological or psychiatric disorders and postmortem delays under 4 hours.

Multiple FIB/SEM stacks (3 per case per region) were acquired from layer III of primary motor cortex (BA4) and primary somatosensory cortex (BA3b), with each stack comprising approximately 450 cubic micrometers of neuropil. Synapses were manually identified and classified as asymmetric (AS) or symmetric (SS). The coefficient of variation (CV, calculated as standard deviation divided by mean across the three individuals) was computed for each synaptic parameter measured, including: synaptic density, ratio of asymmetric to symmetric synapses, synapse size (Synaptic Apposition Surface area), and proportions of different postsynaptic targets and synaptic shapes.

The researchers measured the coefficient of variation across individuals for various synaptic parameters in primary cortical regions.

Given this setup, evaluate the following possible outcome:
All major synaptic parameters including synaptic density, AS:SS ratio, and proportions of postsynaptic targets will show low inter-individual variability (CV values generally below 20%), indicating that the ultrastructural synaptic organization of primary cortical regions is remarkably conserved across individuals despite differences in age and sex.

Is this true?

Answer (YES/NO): NO